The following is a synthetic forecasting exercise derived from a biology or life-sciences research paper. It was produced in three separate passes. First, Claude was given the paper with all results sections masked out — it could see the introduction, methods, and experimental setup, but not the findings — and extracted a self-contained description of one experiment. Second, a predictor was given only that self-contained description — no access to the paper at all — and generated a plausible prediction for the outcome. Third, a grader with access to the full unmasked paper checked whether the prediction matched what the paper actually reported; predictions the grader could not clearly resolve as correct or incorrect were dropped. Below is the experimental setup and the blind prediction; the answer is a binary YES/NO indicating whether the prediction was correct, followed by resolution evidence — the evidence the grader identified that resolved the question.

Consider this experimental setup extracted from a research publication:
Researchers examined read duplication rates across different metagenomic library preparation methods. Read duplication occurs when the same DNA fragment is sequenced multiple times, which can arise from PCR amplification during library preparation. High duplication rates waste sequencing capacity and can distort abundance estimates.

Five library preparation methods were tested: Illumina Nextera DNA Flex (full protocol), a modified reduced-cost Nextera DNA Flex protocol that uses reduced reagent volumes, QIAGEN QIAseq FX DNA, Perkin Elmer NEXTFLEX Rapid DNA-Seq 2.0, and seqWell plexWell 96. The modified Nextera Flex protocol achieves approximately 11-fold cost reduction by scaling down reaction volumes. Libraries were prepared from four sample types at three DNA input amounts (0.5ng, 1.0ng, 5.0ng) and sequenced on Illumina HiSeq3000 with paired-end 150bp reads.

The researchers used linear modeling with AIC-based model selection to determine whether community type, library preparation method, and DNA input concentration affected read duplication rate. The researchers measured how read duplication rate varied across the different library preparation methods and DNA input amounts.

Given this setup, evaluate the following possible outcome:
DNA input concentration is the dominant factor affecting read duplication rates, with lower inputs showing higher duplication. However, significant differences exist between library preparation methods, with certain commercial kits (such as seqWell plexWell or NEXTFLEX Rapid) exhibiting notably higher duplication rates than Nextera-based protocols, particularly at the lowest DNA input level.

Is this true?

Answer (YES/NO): NO